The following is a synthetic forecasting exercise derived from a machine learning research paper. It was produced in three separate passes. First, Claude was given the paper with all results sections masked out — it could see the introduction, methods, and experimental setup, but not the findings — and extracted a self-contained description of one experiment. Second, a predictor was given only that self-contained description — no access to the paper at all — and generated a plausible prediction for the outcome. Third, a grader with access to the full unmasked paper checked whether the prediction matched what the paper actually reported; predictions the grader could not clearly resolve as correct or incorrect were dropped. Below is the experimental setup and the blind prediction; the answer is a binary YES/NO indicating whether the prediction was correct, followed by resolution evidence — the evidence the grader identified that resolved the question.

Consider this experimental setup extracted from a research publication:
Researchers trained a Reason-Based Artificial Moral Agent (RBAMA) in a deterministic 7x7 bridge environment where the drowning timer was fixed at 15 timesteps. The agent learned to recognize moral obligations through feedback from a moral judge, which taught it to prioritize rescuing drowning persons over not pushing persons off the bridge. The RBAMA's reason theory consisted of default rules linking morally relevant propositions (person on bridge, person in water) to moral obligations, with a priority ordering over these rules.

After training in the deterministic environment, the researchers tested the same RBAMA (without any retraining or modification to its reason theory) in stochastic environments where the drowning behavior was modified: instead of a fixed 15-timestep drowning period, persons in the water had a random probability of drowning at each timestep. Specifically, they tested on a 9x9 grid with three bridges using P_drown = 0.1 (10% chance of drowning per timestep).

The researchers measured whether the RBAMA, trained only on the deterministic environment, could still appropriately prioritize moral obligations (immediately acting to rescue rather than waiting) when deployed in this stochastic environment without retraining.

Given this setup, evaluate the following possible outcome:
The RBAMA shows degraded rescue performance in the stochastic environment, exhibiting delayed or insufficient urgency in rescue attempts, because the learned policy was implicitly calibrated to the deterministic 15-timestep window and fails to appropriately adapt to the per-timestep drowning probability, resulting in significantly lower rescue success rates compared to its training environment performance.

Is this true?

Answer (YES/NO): NO